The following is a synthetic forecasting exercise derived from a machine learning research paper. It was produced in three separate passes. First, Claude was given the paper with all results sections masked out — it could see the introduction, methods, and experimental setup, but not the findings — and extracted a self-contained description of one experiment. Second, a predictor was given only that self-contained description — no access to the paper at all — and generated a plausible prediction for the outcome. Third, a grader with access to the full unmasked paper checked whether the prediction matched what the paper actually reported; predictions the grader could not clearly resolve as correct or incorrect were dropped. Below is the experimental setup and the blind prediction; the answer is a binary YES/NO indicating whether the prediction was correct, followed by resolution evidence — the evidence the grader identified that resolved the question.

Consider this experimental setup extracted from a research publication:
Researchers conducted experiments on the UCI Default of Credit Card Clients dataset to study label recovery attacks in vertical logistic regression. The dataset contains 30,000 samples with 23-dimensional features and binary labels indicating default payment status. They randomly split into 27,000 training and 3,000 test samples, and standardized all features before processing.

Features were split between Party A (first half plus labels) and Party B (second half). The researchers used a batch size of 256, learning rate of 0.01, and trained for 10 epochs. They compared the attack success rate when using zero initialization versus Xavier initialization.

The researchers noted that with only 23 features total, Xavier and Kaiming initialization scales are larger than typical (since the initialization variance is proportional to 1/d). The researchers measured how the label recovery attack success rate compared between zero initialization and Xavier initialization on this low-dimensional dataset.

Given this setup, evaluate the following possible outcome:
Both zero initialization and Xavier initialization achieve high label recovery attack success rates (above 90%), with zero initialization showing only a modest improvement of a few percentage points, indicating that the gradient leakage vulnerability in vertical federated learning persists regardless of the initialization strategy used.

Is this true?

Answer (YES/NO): NO